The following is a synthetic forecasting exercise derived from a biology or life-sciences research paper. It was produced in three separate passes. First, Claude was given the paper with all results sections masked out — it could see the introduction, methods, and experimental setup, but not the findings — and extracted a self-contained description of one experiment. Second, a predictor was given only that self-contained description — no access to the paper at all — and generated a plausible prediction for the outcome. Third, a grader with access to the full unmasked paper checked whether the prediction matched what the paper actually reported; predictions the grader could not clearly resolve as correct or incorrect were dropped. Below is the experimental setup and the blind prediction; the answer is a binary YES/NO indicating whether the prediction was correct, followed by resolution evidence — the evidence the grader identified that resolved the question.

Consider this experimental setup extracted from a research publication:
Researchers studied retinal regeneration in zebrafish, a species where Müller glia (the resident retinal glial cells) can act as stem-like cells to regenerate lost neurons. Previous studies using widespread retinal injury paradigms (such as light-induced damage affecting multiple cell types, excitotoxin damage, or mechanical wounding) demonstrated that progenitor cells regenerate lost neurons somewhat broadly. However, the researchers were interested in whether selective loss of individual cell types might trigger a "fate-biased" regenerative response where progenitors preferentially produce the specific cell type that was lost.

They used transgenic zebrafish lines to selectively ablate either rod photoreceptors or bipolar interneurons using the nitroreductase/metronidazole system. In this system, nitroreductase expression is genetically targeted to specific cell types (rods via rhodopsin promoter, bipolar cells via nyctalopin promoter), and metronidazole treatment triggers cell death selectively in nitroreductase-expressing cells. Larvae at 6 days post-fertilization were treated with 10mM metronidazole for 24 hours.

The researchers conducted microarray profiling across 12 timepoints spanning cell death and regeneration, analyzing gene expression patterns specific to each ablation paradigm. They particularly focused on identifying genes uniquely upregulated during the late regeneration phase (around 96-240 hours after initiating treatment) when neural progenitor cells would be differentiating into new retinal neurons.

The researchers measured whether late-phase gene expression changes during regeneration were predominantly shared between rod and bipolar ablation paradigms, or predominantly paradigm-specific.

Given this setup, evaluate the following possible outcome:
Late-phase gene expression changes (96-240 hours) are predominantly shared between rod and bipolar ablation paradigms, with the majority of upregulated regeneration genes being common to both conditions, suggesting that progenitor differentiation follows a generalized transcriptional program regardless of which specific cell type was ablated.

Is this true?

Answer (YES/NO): NO